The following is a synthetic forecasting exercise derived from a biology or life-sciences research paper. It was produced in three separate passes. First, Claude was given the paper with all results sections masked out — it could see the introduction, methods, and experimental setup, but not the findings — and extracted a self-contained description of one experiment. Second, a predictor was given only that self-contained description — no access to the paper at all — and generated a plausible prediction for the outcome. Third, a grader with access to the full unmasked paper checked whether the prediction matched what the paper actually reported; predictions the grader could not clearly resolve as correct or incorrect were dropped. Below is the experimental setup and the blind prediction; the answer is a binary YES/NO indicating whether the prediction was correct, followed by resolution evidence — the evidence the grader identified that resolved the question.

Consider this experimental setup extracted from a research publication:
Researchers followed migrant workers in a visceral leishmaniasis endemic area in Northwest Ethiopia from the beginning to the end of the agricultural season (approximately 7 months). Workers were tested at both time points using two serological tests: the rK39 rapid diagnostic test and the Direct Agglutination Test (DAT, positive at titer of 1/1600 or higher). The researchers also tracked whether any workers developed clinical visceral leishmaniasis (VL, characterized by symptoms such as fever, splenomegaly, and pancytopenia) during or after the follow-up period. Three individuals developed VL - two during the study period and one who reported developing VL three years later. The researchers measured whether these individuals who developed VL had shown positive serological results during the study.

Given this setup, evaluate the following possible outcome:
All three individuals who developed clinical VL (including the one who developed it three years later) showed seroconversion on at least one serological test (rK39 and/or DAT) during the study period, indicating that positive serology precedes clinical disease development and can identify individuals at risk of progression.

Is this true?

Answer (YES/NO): NO